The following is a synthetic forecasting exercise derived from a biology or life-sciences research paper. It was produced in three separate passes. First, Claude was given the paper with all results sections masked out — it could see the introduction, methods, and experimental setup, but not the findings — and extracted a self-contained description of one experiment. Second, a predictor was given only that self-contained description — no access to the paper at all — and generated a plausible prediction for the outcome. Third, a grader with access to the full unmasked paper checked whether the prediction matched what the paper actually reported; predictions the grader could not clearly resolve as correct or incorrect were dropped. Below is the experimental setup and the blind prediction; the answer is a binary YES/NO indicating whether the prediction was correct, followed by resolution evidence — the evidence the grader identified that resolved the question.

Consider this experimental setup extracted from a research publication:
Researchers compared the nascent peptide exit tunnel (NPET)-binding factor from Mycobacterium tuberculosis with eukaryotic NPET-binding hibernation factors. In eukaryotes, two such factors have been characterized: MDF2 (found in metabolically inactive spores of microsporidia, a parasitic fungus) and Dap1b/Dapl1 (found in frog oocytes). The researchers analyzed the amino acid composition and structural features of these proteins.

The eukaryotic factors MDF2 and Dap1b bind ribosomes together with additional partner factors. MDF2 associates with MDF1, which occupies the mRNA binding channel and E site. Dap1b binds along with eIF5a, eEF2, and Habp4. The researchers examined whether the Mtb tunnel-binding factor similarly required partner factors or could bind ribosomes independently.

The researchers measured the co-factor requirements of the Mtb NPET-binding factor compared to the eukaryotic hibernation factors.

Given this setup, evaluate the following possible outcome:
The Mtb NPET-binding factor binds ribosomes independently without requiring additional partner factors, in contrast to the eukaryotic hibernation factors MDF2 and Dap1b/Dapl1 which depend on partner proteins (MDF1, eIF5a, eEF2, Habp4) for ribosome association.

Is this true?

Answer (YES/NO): YES